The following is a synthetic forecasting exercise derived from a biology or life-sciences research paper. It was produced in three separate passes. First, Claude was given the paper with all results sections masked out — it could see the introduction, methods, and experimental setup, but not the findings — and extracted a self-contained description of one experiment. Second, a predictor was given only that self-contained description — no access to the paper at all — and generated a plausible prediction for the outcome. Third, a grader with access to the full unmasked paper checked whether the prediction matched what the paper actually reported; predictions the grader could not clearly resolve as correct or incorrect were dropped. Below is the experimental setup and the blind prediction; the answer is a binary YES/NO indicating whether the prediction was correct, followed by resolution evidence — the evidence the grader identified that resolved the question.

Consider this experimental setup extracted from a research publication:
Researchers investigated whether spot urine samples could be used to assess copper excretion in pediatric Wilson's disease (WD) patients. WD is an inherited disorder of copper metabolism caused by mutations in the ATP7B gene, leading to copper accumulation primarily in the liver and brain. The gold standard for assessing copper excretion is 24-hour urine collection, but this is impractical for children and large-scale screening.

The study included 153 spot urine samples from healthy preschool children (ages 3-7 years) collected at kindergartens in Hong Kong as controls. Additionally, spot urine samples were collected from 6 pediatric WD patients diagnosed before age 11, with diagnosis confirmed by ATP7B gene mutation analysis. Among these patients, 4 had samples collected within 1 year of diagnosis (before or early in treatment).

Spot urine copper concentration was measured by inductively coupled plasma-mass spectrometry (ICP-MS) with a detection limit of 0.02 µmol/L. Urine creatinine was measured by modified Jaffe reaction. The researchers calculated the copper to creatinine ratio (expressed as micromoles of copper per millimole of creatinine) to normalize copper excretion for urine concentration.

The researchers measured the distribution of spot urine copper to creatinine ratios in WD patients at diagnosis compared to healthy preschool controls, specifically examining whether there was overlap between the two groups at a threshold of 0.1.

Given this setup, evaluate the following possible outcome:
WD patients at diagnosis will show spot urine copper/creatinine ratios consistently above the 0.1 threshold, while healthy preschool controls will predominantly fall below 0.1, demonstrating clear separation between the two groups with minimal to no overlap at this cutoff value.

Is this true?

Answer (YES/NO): YES